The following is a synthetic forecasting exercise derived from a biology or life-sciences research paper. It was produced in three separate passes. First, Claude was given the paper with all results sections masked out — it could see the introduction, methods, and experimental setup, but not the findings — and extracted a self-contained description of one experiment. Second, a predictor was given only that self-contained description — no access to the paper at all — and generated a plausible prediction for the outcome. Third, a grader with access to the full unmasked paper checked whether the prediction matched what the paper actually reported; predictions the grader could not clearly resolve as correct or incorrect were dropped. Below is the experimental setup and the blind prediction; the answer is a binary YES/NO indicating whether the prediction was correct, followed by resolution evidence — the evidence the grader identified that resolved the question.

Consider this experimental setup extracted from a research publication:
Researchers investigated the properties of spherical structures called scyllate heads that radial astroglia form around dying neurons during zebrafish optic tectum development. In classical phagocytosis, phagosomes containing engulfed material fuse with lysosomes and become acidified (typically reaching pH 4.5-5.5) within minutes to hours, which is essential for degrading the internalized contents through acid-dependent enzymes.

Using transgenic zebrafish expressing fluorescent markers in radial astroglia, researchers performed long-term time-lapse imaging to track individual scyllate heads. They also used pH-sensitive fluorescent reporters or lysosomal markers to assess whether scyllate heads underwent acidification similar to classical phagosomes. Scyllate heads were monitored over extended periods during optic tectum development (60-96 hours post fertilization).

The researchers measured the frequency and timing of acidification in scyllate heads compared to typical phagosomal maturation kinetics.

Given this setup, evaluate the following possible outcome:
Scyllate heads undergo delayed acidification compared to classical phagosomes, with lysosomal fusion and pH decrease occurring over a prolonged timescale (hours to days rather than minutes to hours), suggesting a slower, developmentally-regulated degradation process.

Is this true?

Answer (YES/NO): NO